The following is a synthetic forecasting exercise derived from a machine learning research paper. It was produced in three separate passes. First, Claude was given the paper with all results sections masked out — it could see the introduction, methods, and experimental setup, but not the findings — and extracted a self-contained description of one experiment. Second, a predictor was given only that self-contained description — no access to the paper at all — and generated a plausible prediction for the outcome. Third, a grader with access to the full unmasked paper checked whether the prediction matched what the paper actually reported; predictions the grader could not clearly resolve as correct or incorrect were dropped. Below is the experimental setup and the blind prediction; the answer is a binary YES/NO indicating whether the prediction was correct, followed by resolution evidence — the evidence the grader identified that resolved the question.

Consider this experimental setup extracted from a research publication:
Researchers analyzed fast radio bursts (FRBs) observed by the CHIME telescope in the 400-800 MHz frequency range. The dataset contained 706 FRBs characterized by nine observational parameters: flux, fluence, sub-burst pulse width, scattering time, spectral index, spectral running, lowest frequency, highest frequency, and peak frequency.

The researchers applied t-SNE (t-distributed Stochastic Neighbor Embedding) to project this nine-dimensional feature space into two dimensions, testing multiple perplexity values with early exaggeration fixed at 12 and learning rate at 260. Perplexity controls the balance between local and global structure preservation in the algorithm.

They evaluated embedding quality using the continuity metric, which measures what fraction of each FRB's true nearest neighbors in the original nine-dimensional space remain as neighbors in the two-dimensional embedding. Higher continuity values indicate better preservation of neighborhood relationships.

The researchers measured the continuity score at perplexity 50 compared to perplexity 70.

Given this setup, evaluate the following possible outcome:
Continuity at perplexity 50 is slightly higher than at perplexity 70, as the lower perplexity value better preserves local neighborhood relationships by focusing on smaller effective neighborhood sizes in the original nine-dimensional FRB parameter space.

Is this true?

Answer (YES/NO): YES